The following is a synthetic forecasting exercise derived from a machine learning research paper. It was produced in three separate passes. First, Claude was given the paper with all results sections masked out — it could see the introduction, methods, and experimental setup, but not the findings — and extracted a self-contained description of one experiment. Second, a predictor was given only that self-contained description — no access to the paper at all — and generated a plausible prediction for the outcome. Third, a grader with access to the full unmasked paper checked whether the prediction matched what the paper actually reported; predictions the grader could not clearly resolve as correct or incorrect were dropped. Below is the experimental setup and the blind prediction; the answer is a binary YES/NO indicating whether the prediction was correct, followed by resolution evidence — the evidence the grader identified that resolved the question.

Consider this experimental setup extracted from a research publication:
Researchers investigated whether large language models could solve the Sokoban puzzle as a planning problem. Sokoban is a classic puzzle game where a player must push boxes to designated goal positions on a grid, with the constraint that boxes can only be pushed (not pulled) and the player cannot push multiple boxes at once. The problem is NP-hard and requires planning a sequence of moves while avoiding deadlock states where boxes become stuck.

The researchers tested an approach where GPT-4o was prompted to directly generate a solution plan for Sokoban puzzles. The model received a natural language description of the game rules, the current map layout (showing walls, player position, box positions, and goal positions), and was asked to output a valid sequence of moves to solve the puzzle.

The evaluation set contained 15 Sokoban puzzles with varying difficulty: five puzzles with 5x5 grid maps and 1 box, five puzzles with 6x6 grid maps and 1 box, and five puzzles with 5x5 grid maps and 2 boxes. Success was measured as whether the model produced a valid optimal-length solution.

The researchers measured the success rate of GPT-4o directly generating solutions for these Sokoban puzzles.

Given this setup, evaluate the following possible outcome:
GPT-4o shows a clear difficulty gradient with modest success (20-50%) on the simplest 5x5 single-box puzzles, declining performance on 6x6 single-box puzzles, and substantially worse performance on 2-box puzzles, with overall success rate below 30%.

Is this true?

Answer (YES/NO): NO